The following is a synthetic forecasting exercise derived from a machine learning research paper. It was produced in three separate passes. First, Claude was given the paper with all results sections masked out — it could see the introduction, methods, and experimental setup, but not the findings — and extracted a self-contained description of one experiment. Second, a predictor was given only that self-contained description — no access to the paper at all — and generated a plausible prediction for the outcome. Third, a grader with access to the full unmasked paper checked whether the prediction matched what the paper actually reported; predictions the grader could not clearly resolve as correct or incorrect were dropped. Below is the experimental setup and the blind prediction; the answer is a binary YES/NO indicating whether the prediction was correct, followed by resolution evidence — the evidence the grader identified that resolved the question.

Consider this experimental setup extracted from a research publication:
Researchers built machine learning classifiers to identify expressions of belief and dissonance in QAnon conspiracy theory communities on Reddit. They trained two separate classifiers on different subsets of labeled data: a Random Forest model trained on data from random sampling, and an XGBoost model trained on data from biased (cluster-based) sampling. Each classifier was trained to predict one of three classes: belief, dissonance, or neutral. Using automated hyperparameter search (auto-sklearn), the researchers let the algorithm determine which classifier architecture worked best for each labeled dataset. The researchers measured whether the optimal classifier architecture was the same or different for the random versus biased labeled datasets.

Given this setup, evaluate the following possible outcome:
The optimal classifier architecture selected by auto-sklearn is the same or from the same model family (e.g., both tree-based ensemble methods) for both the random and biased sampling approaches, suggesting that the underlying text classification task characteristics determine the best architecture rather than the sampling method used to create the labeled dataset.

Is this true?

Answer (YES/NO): NO